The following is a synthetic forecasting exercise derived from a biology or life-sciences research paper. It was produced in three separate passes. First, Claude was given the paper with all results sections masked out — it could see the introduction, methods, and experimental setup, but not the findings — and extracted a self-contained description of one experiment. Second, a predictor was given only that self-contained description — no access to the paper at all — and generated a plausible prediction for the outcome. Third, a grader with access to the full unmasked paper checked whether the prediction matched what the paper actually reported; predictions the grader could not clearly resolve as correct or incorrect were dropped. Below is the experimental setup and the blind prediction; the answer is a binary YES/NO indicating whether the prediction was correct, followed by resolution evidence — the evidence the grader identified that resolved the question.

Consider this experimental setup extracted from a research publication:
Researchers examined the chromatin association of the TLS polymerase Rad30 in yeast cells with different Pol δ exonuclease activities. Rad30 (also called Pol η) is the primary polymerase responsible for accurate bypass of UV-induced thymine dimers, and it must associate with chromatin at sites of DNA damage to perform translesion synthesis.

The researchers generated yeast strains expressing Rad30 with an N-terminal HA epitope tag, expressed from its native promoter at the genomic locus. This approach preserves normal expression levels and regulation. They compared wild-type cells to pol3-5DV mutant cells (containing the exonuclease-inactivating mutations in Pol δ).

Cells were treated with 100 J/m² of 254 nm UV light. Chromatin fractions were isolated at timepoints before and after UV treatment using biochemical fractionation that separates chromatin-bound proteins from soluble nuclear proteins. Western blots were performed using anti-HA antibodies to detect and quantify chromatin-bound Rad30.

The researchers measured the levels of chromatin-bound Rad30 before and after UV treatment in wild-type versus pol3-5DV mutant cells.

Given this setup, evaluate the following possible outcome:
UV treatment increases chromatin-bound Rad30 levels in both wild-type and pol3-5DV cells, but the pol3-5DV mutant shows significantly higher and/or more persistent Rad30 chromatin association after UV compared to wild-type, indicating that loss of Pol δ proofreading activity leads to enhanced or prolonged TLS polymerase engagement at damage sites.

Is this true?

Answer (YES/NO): NO